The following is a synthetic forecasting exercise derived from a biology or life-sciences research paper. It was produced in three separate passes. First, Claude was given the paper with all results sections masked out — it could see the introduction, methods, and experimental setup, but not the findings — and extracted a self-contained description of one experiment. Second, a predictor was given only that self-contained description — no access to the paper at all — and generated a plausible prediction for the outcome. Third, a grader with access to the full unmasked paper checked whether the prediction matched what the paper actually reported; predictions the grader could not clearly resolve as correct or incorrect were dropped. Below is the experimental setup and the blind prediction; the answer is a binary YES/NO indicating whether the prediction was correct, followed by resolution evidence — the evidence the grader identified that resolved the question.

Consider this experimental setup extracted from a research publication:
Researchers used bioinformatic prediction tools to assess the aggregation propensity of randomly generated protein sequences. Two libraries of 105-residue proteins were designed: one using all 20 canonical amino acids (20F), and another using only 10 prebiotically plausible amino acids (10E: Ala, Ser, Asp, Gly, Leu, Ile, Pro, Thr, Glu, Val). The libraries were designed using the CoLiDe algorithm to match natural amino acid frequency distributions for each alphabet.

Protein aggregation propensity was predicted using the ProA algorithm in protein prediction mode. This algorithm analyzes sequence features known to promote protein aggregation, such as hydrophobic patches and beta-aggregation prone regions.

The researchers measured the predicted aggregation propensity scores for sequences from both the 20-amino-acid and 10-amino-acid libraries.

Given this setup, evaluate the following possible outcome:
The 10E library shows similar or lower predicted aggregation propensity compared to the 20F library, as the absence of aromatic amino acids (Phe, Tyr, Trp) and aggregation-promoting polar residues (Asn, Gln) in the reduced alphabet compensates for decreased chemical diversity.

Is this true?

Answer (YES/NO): NO